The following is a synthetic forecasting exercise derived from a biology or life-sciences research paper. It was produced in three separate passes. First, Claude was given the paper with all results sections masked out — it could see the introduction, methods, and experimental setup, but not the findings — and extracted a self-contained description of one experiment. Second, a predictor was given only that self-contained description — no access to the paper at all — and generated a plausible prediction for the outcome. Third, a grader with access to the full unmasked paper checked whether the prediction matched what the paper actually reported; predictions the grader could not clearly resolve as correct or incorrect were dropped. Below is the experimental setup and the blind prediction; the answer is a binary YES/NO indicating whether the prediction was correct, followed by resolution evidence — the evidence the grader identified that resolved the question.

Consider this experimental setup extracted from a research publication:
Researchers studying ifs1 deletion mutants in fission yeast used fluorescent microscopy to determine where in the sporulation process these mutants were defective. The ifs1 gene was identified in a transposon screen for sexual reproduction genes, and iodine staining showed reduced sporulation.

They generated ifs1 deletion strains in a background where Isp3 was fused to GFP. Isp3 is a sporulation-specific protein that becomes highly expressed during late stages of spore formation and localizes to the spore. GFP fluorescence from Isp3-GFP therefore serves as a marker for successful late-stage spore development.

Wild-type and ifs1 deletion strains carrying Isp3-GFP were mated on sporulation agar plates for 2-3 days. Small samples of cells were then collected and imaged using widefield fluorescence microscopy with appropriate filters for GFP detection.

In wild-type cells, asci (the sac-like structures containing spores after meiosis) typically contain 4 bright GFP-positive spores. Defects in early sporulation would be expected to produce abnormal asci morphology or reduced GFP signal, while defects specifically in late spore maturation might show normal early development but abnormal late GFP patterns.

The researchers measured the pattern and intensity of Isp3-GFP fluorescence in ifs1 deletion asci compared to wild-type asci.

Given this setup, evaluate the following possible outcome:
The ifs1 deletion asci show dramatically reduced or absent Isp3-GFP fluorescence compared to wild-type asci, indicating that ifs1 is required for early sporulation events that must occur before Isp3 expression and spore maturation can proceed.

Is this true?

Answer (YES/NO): NO